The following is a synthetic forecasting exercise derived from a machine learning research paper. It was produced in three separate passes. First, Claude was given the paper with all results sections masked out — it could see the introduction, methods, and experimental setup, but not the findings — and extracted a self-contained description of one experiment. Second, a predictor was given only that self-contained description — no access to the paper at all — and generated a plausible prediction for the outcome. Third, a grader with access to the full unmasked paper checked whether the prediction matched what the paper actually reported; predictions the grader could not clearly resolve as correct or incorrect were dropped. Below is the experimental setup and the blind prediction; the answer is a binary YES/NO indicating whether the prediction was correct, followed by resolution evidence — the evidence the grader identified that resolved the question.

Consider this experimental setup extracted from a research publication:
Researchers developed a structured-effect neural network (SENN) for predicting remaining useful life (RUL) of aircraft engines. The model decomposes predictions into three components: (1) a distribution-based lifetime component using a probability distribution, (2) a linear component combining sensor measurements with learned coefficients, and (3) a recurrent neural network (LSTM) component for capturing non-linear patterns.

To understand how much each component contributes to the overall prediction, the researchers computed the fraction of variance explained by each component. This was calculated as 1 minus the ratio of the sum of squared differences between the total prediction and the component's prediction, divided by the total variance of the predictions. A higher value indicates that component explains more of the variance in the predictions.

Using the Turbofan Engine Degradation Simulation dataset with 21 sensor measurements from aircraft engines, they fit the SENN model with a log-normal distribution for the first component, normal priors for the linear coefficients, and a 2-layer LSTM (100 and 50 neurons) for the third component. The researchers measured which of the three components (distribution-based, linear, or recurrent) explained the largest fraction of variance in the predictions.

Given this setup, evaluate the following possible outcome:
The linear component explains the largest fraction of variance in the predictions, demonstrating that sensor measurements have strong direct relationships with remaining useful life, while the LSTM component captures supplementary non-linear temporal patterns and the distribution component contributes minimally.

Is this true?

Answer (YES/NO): NO